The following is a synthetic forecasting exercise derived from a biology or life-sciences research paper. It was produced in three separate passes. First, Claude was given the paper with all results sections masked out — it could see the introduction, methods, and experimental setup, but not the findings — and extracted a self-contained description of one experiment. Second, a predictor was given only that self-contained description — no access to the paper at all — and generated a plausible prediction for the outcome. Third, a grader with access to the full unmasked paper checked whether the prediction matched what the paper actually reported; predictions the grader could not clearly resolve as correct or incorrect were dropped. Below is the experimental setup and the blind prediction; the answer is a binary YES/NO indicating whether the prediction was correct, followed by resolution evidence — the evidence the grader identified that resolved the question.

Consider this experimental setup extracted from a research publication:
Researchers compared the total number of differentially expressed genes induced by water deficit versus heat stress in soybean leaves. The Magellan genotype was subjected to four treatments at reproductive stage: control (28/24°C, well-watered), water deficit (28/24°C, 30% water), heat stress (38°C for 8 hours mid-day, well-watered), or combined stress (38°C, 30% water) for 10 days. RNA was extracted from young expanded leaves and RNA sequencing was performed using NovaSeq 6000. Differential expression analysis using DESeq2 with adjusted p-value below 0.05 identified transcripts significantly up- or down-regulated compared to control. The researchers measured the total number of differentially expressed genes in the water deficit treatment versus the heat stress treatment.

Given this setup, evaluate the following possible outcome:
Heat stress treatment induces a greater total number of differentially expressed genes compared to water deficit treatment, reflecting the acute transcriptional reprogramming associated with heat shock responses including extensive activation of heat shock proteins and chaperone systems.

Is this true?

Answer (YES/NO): YES